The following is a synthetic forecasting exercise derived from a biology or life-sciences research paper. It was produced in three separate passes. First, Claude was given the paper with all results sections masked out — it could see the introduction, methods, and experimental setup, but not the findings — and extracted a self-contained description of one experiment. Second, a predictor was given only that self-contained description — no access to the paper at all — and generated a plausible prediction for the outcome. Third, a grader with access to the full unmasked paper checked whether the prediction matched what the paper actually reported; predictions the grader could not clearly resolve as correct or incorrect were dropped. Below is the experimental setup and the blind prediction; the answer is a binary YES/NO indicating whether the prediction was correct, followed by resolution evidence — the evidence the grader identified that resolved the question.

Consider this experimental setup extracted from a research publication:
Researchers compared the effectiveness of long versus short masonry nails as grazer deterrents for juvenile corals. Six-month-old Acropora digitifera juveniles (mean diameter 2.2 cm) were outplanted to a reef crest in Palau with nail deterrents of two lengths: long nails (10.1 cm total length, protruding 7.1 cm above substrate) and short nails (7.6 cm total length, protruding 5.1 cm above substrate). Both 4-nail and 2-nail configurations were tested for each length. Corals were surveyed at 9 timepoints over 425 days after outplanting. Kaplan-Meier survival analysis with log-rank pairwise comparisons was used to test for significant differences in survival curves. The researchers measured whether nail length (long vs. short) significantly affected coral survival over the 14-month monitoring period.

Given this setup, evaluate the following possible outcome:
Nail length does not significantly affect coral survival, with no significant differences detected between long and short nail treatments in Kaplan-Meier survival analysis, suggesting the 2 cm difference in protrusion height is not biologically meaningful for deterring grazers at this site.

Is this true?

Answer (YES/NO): YES